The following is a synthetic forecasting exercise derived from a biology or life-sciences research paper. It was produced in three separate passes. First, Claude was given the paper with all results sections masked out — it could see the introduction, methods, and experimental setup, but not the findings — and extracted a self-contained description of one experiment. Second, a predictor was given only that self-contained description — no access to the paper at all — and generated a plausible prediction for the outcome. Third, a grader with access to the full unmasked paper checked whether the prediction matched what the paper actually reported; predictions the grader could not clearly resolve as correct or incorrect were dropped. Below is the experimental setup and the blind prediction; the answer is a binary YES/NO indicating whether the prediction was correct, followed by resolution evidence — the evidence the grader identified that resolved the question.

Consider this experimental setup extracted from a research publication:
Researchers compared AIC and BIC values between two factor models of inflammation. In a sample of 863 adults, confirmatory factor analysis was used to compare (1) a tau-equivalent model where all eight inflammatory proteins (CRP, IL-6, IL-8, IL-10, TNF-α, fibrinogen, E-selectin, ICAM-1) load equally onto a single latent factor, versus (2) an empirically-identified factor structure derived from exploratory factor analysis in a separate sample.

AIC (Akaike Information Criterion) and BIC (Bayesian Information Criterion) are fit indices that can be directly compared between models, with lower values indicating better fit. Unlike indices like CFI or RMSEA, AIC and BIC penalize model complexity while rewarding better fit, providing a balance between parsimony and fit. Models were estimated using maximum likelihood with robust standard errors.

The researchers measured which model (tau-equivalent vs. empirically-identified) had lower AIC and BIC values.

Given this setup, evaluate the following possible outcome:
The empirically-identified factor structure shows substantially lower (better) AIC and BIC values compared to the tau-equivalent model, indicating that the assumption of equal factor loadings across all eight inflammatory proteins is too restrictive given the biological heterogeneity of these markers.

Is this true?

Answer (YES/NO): YES